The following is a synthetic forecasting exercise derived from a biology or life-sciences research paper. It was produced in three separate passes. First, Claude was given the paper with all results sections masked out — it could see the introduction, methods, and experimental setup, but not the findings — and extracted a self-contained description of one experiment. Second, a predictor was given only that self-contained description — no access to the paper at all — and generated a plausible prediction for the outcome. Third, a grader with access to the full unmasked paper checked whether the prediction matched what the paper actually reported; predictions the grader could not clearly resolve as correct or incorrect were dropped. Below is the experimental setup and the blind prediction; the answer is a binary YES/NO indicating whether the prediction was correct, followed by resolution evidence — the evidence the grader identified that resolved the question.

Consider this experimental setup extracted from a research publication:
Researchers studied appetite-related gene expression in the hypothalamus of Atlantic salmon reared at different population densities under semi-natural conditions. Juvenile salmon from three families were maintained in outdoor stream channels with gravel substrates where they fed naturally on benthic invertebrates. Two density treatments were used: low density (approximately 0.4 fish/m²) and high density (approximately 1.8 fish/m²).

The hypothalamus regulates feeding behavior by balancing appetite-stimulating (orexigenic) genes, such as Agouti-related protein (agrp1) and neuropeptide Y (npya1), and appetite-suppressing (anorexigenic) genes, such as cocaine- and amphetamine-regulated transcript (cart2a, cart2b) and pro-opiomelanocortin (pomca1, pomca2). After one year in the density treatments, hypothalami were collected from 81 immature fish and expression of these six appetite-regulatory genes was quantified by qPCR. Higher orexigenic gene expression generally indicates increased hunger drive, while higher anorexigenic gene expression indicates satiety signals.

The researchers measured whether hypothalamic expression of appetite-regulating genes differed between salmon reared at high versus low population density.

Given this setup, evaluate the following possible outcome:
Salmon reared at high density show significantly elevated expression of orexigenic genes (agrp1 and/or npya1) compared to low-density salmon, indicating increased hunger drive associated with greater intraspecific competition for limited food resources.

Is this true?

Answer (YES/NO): YES